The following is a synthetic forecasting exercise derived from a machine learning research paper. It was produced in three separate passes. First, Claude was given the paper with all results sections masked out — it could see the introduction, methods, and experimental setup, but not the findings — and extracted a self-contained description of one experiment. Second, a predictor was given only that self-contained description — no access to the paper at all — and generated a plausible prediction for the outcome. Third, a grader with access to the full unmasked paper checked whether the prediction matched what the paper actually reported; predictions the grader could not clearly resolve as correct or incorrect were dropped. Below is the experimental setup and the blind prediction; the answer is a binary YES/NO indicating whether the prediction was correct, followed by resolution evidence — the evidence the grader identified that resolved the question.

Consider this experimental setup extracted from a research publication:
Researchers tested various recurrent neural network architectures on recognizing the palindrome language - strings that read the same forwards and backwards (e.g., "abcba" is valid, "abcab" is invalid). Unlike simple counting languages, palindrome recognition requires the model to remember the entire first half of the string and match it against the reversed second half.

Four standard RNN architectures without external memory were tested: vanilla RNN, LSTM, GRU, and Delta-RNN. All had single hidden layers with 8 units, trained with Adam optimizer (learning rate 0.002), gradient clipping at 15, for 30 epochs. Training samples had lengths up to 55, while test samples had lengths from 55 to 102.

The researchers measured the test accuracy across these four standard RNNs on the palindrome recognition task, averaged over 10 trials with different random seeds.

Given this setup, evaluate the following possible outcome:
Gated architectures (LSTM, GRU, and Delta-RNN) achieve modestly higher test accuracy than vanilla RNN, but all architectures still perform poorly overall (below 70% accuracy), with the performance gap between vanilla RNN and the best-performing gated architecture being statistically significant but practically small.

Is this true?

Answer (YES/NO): NO